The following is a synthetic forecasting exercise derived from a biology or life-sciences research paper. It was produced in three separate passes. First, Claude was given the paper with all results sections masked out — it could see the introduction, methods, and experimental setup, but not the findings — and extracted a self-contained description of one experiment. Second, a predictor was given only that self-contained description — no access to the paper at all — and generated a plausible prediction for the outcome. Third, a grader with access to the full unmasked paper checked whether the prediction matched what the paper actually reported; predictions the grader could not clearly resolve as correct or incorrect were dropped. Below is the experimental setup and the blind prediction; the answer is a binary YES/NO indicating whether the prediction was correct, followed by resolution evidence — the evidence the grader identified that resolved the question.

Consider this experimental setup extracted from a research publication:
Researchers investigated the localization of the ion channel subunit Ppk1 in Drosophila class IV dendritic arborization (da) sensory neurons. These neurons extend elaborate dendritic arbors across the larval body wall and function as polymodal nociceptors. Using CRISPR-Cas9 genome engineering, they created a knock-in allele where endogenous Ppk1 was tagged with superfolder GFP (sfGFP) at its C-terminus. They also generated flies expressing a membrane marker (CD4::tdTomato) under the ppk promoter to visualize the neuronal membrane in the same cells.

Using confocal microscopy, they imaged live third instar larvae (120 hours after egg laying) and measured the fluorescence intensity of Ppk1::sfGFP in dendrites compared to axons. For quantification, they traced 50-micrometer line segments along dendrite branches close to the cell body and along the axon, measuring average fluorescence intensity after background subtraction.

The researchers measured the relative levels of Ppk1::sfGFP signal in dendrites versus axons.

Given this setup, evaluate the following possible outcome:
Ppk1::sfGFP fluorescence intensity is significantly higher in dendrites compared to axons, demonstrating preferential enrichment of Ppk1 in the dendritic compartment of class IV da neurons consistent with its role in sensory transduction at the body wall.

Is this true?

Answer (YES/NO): YES